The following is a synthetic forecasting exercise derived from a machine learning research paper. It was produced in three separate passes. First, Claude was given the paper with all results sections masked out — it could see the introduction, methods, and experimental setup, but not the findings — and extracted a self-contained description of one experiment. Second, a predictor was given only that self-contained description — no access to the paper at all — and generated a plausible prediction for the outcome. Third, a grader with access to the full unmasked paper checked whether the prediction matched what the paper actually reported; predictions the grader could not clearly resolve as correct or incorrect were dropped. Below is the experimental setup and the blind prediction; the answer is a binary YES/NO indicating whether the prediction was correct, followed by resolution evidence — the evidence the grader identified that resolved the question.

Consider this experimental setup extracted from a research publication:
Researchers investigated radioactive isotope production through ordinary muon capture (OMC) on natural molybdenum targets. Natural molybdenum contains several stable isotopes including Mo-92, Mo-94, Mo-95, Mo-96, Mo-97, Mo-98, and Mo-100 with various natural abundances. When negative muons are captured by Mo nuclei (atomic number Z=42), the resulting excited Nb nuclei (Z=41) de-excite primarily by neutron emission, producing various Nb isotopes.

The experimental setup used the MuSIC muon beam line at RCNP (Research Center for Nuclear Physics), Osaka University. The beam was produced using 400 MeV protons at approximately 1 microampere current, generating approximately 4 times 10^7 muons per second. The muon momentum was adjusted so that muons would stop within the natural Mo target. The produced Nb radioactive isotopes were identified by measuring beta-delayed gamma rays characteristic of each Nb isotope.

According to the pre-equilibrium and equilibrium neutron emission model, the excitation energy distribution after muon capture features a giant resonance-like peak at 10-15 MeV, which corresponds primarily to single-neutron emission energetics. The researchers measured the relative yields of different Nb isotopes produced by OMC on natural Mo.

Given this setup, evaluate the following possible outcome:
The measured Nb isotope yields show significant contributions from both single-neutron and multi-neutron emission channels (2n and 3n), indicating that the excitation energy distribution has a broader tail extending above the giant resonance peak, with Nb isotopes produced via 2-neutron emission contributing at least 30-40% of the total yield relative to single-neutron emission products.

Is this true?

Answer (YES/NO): NO